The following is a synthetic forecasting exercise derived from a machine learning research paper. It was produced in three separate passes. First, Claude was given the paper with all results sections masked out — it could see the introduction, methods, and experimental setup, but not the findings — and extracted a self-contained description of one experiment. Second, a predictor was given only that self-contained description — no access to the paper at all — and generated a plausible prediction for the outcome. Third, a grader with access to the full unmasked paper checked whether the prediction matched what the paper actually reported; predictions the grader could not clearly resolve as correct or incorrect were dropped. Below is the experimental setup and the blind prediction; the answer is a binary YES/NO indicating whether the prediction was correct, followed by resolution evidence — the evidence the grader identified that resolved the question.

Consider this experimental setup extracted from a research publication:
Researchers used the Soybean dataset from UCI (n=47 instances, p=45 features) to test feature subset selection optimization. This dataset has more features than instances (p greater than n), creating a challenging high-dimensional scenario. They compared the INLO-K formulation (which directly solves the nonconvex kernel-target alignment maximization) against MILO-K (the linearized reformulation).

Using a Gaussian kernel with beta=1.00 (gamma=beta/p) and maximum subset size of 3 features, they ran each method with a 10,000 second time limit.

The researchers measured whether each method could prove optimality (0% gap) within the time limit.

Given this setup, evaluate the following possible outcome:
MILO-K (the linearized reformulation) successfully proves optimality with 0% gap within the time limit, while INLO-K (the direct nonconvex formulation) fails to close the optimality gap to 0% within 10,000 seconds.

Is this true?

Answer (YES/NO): YES